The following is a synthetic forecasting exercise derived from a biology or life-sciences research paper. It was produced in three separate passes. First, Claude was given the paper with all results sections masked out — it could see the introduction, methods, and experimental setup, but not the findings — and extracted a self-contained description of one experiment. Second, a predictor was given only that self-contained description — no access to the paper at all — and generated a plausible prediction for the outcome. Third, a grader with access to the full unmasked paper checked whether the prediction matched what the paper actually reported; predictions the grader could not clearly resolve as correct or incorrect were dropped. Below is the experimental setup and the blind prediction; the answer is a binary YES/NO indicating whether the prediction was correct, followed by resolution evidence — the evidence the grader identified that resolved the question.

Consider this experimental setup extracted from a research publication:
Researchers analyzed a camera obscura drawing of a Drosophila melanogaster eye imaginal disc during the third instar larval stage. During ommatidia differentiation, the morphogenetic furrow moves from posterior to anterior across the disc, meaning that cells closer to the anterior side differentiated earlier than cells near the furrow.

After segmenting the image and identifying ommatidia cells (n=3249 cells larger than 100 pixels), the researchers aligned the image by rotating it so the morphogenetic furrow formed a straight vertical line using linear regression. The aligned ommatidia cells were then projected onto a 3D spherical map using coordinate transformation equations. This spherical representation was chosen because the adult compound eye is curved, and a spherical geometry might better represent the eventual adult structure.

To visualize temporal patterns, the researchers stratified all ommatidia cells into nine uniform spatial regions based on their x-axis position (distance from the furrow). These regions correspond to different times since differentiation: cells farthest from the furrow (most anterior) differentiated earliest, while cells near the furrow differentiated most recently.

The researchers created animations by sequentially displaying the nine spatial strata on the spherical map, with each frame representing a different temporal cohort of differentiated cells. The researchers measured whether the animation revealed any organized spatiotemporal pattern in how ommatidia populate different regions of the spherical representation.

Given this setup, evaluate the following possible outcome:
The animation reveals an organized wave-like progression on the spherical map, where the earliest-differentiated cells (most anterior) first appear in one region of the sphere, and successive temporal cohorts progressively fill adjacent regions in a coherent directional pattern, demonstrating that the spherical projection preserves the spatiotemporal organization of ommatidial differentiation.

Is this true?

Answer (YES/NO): NO